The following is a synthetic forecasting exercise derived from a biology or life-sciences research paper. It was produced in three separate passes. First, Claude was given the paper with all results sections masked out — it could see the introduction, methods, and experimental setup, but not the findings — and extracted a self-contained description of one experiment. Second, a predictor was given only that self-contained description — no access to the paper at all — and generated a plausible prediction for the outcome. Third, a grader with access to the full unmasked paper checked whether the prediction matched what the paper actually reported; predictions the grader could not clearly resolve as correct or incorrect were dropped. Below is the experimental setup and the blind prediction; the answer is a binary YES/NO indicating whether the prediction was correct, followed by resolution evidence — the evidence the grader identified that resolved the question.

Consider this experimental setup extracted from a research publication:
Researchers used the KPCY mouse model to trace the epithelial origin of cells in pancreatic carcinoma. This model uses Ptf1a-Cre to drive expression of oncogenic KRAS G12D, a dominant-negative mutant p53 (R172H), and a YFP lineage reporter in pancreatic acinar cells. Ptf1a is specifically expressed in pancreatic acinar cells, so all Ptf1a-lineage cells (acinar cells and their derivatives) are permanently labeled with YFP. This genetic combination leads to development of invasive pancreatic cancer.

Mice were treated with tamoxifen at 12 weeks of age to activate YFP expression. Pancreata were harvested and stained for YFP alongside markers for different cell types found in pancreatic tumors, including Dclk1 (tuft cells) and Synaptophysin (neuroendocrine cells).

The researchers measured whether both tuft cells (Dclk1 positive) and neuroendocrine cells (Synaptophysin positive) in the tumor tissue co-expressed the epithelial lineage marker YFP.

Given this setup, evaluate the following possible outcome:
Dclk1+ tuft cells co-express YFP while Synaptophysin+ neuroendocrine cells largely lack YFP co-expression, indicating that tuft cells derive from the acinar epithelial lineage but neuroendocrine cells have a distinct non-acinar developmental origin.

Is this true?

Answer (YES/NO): NO